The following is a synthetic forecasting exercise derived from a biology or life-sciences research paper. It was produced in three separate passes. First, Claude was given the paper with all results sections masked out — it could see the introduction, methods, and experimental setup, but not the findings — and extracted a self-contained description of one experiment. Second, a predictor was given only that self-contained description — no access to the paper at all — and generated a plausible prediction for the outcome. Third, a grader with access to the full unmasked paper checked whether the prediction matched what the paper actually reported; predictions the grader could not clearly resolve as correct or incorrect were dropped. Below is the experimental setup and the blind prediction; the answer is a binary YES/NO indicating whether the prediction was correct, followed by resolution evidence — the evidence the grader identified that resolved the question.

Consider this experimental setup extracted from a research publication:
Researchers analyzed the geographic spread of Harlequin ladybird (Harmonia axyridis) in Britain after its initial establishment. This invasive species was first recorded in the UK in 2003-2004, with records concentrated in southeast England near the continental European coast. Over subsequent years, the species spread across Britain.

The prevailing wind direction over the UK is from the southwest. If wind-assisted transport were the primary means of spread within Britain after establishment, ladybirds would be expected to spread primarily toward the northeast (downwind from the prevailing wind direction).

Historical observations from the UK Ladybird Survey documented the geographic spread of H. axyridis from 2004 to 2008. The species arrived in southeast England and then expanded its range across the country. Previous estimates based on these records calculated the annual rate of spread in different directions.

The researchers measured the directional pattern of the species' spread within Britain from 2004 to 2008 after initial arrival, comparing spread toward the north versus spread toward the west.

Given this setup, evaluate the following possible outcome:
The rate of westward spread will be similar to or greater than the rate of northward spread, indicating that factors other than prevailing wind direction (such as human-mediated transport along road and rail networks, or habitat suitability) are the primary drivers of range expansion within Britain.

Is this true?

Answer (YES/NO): YES